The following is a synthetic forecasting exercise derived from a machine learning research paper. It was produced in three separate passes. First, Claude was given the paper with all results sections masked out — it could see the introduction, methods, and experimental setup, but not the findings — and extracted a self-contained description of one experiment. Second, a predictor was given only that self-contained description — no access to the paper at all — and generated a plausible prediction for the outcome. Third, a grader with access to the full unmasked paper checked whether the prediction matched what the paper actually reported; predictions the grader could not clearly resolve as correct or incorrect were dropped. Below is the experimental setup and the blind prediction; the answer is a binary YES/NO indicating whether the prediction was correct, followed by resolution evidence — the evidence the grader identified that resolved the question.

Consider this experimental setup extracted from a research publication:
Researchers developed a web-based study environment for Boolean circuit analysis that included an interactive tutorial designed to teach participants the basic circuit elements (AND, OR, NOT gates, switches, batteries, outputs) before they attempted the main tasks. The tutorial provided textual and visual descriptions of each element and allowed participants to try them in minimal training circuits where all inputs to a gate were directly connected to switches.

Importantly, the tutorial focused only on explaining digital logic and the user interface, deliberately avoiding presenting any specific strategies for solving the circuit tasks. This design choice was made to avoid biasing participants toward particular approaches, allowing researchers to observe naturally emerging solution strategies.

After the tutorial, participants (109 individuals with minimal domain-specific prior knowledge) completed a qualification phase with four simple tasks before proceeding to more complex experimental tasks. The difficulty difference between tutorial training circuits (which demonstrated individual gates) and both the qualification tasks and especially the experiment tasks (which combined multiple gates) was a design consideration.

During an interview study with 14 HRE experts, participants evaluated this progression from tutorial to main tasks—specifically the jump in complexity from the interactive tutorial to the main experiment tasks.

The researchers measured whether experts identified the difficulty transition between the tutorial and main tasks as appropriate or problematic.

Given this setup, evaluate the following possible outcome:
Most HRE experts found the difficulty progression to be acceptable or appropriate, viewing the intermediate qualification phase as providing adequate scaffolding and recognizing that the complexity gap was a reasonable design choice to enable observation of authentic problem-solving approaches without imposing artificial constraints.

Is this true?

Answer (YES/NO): NO